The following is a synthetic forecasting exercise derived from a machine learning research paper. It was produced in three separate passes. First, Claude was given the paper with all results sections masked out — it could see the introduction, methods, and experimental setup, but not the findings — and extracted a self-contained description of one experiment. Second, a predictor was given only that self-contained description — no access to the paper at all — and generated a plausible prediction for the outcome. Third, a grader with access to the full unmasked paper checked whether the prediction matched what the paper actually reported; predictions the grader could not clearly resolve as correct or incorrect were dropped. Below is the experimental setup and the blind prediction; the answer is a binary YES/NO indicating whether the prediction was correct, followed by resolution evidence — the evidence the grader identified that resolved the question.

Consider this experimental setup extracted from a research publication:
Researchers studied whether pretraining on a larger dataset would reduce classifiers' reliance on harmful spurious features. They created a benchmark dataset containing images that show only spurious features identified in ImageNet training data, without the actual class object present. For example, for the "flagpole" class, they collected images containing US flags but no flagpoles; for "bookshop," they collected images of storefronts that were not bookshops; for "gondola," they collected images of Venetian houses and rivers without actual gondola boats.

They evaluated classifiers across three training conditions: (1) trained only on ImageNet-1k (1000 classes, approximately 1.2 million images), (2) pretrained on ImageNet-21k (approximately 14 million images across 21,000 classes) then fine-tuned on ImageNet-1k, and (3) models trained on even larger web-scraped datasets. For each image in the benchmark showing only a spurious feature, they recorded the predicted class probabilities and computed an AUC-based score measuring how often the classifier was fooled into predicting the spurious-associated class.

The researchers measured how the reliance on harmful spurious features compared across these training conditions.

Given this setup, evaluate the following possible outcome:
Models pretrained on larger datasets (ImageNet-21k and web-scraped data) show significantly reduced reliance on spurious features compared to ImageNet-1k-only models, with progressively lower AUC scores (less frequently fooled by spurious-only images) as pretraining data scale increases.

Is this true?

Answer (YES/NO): NO